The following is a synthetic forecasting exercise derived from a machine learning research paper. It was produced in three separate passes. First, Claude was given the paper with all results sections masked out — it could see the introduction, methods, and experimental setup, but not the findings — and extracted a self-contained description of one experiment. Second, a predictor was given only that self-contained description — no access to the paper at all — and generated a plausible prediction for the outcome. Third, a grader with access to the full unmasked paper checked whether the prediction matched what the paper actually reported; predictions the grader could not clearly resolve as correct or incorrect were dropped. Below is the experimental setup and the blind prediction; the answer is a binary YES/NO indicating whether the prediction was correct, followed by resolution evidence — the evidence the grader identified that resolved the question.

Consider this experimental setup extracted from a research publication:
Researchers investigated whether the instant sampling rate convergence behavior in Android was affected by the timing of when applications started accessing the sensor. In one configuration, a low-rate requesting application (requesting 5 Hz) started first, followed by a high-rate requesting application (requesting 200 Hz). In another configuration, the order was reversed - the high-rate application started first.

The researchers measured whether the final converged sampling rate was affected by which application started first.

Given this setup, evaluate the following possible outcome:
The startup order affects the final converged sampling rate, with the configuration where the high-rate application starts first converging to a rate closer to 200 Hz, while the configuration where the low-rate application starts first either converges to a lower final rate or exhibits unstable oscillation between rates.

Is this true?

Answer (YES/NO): NO